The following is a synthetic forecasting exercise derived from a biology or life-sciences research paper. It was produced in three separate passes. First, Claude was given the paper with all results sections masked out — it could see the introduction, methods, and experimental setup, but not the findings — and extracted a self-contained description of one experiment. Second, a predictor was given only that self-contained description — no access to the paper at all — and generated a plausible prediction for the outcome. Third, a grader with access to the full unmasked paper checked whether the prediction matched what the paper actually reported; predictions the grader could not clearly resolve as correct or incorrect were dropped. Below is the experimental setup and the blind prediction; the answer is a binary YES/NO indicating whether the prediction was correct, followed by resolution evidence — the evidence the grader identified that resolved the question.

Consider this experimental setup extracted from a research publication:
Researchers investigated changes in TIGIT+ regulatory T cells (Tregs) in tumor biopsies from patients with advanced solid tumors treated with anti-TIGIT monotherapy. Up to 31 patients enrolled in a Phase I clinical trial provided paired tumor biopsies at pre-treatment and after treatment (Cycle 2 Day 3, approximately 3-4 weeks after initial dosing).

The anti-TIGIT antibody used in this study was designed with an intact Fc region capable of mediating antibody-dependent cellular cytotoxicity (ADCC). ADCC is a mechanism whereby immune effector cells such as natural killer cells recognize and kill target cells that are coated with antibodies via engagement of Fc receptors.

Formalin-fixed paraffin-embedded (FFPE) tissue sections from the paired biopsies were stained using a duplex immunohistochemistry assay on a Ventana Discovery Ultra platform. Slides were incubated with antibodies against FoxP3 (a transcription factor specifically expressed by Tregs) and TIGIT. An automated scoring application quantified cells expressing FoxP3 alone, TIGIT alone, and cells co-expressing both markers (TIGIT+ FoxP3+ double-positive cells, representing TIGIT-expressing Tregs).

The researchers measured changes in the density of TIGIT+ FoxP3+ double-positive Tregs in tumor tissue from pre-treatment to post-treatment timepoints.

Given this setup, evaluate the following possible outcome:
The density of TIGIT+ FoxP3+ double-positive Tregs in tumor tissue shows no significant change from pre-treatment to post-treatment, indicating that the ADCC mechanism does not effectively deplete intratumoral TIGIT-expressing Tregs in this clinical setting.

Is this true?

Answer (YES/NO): NO